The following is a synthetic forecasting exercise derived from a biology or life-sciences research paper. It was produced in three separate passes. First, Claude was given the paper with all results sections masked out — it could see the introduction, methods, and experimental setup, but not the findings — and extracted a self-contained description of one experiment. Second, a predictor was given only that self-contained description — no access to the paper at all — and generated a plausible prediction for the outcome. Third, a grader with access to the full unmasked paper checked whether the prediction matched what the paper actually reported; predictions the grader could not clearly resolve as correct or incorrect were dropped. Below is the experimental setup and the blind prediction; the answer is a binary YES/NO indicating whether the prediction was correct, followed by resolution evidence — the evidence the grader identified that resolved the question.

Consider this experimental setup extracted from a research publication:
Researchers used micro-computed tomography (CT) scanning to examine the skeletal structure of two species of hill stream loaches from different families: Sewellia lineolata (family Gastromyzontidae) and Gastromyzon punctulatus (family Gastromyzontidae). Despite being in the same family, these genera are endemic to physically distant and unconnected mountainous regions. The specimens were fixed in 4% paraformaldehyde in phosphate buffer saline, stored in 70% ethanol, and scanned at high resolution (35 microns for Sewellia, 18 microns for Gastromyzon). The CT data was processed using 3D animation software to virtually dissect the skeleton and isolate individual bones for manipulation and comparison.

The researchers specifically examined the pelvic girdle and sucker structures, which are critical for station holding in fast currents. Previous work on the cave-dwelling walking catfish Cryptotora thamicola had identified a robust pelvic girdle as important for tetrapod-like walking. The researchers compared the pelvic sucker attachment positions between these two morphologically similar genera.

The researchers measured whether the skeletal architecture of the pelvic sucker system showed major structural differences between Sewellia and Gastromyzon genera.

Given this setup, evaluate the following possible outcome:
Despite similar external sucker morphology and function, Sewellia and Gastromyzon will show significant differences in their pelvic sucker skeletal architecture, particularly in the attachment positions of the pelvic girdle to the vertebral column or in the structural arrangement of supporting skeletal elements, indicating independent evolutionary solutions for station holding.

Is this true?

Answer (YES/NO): YES